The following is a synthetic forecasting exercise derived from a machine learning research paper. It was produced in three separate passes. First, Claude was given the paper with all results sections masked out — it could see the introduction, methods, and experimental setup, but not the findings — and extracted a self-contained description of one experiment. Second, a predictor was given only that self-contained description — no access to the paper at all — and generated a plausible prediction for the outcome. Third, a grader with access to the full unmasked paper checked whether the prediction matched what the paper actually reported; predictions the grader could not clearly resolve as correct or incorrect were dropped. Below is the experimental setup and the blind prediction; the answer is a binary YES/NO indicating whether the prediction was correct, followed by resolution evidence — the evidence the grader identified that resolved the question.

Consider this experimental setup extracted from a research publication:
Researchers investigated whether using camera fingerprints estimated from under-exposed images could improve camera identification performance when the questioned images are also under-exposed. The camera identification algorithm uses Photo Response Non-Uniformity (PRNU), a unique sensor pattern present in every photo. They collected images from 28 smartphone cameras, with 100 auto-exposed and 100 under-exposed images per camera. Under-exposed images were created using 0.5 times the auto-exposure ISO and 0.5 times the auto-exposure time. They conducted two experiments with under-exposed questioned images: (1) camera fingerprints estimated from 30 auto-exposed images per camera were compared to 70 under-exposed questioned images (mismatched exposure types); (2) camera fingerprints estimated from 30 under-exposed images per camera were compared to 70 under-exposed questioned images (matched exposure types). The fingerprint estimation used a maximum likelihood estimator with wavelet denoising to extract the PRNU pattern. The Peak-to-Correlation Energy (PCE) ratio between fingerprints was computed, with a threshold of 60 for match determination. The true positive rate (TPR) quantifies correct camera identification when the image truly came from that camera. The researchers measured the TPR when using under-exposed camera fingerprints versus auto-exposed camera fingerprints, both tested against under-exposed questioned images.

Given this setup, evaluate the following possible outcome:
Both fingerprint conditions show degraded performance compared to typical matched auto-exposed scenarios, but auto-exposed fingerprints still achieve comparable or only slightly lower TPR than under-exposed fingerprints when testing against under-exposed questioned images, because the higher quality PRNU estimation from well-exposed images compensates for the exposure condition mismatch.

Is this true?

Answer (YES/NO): NO